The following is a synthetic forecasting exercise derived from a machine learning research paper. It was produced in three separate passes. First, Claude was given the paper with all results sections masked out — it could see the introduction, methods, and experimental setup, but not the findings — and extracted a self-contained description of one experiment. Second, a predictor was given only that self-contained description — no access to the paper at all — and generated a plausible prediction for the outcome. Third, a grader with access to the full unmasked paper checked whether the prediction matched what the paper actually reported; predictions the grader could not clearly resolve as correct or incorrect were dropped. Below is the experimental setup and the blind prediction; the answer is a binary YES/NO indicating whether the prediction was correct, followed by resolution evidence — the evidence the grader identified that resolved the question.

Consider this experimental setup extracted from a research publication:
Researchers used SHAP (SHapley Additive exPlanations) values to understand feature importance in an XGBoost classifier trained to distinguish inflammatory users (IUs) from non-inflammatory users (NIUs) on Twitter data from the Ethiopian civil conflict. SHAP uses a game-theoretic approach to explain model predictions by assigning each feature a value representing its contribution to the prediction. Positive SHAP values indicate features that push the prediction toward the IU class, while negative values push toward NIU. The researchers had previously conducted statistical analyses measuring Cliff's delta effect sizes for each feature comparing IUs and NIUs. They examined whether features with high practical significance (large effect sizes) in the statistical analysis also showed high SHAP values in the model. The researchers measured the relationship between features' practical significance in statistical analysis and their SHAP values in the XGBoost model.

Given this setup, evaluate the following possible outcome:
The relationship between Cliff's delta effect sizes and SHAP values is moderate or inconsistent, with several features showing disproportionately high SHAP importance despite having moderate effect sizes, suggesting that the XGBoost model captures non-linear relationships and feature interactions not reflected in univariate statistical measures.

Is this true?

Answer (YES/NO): NO